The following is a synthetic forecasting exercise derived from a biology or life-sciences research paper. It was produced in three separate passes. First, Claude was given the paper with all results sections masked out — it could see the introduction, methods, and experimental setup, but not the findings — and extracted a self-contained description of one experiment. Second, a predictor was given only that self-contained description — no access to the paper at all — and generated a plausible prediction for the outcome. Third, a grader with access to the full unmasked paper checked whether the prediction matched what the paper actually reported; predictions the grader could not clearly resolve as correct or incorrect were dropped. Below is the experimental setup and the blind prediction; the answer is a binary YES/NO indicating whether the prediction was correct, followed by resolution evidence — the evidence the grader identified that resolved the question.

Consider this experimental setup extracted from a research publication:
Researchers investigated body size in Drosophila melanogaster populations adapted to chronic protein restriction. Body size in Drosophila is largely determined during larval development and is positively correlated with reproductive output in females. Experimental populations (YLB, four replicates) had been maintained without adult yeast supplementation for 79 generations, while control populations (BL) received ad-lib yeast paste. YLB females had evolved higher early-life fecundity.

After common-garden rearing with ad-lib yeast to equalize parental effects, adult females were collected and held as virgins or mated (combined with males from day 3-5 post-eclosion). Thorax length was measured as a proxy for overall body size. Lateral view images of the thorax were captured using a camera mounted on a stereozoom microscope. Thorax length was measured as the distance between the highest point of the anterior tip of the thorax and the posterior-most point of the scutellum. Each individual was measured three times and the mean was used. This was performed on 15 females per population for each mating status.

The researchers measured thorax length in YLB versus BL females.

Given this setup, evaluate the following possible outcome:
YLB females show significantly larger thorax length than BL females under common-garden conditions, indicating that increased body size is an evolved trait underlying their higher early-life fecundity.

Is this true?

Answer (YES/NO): NO